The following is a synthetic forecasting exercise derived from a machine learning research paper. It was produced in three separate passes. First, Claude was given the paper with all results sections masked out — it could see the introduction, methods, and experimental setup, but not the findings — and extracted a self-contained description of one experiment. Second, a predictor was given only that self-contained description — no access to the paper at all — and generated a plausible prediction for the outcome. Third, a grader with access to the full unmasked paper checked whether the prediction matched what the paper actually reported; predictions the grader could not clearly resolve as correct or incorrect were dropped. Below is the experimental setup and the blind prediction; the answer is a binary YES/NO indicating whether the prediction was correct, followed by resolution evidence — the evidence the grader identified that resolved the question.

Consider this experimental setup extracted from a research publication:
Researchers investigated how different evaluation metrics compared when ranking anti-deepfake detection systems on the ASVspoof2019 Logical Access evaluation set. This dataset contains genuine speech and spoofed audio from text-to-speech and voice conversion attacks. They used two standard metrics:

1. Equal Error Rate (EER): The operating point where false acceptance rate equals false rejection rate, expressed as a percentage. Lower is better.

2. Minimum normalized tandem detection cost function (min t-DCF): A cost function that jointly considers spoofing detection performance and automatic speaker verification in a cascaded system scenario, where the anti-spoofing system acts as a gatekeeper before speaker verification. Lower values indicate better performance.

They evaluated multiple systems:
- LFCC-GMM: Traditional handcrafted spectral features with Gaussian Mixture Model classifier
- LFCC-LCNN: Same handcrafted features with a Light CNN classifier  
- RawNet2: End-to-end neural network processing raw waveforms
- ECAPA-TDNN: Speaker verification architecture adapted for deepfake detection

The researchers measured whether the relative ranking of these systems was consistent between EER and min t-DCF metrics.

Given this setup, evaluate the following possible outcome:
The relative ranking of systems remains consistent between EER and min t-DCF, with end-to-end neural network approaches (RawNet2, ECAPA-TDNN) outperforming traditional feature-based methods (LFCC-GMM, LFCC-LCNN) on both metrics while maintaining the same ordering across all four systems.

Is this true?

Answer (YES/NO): NO